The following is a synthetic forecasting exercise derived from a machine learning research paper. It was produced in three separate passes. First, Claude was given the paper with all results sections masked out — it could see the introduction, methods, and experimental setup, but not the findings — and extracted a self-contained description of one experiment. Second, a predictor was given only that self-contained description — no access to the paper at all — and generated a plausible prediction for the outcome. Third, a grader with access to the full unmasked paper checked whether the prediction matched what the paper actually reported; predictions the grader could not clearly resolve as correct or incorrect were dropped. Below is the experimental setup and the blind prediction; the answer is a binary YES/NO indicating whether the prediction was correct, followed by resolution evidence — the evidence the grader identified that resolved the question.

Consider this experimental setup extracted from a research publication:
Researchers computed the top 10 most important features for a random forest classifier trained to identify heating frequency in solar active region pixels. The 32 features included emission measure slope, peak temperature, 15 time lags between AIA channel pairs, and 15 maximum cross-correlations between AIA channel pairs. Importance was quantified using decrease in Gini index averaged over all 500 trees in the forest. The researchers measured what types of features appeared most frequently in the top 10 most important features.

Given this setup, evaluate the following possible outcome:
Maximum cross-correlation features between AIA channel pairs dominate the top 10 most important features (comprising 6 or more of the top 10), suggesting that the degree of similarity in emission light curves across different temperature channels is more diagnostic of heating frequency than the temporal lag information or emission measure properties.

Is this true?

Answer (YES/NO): NO